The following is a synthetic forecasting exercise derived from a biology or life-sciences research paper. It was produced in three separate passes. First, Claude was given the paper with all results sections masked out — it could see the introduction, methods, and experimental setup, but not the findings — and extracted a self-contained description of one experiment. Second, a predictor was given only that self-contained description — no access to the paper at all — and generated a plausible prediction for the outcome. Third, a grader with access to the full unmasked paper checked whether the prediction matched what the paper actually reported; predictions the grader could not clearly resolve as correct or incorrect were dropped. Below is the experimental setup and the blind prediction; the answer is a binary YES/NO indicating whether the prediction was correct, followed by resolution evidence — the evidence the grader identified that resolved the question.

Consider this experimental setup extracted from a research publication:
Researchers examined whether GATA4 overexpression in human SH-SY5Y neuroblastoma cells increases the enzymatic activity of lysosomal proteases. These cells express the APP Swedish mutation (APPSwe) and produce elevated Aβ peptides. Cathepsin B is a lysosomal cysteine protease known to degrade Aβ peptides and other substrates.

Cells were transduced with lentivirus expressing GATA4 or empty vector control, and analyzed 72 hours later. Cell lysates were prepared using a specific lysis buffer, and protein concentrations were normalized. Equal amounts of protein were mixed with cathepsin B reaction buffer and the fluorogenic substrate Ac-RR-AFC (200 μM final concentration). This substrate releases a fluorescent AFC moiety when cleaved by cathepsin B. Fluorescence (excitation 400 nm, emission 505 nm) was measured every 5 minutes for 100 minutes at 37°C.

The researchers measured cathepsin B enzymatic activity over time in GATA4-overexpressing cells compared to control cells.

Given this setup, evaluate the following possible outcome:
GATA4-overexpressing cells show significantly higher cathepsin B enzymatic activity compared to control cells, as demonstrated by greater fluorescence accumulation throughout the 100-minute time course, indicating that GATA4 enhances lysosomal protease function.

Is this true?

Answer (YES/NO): YES